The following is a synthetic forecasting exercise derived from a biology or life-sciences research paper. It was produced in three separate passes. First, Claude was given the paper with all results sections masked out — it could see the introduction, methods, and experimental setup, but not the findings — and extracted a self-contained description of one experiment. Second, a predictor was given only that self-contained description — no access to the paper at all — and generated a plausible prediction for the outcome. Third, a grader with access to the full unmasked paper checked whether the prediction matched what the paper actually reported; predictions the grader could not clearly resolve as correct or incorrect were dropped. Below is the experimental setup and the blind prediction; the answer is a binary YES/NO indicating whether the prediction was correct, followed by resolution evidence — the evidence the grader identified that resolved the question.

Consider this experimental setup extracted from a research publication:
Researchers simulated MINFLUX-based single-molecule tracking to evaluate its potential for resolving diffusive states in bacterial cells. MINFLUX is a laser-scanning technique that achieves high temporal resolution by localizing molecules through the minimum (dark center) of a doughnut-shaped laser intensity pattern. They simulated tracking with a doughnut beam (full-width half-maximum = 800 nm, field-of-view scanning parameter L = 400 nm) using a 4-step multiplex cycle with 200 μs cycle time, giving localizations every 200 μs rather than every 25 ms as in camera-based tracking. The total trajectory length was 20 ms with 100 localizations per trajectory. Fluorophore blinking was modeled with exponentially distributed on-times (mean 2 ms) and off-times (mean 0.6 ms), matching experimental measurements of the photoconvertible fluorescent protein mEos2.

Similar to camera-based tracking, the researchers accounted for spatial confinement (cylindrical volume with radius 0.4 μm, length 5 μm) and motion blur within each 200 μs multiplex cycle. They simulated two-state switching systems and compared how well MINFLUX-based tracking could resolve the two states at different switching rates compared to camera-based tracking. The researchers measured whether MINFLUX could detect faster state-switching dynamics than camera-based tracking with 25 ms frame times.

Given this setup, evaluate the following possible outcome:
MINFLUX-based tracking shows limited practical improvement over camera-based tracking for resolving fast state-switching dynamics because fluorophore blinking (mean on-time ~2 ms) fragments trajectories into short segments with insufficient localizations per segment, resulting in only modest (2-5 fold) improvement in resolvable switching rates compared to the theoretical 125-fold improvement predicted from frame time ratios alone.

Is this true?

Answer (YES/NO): NO